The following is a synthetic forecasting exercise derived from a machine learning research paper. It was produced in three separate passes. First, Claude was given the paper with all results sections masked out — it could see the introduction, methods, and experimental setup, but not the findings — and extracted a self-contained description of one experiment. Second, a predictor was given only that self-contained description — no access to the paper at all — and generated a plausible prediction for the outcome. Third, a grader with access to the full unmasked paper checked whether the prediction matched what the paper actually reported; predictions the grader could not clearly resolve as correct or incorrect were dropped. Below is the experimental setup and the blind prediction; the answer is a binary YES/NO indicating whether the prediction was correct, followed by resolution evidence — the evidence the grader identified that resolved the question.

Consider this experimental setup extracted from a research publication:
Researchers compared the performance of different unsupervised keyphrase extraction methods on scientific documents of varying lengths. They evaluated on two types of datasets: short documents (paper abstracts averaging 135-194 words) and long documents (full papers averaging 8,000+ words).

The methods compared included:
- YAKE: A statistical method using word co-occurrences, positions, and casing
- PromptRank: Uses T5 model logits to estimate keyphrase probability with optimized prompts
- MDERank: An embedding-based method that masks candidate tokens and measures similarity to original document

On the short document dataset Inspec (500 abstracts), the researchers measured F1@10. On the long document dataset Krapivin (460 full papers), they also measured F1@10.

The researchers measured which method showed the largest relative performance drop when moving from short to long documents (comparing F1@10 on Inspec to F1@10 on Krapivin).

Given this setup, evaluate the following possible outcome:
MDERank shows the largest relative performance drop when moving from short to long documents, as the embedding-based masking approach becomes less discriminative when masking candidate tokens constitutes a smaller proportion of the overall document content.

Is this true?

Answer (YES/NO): YES